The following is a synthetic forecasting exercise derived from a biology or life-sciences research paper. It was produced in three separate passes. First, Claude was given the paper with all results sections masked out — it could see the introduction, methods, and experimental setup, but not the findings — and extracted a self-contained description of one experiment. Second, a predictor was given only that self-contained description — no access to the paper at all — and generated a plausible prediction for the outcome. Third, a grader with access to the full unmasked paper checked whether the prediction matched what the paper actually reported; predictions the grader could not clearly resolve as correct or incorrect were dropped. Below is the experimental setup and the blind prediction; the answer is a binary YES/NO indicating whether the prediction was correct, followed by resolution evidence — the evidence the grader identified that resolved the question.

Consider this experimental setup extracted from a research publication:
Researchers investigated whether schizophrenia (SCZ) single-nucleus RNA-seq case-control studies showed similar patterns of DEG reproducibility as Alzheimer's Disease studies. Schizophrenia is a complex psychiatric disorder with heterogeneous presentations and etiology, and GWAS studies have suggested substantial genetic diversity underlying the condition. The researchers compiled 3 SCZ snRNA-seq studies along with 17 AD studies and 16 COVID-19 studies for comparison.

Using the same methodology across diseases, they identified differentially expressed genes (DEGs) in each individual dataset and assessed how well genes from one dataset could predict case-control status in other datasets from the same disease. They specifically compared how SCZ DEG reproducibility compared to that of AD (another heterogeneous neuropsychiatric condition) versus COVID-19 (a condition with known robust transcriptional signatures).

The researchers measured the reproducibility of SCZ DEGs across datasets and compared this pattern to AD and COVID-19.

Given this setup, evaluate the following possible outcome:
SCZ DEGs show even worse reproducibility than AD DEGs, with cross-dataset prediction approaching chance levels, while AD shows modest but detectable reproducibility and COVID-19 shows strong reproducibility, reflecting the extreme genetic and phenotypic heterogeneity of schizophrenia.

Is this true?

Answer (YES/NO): YES